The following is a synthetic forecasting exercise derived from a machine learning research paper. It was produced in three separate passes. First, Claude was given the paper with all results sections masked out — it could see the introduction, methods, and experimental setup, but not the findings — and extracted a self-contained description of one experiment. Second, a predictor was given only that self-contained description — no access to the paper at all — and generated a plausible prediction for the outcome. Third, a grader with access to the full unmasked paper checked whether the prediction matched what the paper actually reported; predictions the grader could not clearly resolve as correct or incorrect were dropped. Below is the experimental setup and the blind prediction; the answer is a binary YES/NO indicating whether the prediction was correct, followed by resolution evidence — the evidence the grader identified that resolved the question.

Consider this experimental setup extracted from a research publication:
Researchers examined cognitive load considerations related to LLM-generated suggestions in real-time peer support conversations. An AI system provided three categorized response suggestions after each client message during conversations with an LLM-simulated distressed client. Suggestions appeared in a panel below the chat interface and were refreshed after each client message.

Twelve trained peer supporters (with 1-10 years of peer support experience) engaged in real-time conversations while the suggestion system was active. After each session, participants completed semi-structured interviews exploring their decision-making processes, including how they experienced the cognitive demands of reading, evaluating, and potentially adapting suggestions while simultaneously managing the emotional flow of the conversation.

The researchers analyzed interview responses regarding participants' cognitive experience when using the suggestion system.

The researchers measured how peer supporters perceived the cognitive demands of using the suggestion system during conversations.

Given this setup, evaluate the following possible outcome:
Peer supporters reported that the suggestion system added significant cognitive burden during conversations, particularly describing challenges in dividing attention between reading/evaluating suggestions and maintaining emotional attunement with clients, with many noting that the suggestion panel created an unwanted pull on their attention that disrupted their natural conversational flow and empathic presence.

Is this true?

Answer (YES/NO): NO